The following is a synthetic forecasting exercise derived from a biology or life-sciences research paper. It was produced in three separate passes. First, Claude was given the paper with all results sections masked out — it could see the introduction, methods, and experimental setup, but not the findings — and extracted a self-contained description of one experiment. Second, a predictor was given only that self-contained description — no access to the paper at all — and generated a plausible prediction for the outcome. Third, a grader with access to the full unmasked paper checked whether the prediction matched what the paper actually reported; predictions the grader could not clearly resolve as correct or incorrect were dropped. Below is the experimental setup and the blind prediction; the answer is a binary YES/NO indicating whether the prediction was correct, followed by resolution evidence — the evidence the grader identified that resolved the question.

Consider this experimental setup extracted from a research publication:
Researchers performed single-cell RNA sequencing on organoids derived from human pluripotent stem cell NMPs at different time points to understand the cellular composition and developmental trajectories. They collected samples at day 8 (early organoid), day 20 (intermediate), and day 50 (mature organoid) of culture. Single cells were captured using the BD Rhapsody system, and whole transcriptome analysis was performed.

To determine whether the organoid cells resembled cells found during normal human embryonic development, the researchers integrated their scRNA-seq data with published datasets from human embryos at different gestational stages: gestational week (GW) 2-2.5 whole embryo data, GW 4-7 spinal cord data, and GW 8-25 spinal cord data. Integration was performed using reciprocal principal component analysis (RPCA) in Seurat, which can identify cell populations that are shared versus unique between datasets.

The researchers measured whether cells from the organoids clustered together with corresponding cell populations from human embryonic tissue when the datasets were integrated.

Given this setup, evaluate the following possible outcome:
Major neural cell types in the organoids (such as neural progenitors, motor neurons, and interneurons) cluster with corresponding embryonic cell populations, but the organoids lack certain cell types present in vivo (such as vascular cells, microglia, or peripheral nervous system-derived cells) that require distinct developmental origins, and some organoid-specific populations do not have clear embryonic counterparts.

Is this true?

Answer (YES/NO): NO